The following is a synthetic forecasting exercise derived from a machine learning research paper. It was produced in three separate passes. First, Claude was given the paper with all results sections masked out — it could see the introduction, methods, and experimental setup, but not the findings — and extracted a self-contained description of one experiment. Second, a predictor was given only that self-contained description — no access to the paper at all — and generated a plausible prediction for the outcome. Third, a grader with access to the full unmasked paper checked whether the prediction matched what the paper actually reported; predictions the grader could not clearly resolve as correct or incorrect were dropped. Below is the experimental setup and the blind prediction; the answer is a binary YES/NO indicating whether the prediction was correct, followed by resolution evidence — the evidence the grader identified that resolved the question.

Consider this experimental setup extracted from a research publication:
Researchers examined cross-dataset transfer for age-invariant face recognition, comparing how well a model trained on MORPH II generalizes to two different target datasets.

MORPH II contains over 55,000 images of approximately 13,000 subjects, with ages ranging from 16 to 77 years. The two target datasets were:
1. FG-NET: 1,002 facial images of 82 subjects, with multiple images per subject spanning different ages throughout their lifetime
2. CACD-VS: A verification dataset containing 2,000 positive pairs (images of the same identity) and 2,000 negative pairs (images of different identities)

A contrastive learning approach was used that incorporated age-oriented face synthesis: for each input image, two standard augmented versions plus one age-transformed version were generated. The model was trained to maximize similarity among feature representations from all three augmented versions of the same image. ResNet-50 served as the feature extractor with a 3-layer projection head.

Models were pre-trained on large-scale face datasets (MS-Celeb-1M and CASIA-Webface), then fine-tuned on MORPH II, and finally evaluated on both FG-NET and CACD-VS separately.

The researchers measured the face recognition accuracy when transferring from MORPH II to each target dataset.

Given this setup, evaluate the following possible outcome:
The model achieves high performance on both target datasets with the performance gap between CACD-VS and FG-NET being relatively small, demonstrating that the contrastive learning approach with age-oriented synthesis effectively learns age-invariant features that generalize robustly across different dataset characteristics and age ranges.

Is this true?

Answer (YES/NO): NO